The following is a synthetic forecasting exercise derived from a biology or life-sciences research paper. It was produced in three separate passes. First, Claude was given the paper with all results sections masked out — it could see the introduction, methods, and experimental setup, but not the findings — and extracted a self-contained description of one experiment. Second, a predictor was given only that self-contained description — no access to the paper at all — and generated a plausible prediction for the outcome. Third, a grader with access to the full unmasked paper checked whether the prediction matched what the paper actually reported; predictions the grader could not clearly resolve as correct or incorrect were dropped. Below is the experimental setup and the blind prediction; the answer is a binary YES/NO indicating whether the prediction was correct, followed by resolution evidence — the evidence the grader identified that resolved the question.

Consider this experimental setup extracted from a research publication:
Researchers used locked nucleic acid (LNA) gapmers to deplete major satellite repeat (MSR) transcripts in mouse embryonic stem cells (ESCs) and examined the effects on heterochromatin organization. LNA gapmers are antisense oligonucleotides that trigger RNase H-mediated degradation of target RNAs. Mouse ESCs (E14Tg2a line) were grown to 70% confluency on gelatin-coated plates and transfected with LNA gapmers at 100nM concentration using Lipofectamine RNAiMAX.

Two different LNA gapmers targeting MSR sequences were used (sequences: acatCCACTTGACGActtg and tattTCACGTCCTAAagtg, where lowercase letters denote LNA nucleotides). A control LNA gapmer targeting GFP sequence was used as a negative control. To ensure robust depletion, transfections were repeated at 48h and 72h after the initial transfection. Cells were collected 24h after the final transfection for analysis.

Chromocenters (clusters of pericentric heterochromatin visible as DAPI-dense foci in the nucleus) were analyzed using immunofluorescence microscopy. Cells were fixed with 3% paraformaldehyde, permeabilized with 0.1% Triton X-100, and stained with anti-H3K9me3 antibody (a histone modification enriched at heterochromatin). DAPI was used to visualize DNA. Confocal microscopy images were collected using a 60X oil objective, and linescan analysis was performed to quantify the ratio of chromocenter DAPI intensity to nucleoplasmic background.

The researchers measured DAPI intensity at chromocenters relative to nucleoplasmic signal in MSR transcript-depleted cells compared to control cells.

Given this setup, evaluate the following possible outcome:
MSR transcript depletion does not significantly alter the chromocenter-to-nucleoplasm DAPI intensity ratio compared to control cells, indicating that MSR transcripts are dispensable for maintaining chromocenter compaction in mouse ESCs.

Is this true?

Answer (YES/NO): NO